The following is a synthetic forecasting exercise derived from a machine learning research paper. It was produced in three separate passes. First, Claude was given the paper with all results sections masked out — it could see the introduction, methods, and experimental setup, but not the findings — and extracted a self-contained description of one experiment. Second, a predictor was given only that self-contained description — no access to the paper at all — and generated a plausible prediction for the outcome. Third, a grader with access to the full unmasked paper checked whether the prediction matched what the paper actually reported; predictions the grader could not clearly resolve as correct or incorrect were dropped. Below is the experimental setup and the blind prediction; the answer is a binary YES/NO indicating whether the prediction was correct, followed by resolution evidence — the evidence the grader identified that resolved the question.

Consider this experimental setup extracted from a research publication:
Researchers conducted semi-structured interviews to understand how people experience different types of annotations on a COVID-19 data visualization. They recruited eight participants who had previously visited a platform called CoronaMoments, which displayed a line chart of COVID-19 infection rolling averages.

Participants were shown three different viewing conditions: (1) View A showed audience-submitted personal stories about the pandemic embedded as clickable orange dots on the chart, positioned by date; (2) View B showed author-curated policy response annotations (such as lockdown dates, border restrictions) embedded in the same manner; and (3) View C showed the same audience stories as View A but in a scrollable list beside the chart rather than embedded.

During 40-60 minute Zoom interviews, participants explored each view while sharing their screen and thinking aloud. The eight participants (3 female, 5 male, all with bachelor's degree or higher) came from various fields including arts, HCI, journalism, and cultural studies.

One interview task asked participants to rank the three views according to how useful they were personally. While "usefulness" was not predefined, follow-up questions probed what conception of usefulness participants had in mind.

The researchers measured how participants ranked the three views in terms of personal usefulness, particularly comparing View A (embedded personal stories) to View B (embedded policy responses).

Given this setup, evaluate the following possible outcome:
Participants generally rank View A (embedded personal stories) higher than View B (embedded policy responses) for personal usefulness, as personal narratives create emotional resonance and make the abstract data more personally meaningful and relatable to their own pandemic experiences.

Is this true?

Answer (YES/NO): YES